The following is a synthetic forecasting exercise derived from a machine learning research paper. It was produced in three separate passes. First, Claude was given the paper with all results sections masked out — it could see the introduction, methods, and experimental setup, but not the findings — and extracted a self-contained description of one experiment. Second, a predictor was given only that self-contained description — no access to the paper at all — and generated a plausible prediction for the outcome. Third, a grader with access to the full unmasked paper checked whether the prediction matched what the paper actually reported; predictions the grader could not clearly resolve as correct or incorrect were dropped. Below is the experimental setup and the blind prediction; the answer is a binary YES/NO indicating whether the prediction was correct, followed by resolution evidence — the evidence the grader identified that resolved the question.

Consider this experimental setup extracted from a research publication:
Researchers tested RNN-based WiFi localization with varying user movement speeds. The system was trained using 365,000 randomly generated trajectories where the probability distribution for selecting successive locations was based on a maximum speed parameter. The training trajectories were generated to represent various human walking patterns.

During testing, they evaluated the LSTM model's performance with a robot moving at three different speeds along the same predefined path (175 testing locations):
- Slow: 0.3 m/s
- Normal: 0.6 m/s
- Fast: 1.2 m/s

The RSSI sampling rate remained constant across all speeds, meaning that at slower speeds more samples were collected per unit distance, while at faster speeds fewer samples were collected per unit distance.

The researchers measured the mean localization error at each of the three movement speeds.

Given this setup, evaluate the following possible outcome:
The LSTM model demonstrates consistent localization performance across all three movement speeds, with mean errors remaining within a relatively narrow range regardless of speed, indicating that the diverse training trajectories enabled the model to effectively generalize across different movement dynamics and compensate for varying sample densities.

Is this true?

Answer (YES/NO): YES